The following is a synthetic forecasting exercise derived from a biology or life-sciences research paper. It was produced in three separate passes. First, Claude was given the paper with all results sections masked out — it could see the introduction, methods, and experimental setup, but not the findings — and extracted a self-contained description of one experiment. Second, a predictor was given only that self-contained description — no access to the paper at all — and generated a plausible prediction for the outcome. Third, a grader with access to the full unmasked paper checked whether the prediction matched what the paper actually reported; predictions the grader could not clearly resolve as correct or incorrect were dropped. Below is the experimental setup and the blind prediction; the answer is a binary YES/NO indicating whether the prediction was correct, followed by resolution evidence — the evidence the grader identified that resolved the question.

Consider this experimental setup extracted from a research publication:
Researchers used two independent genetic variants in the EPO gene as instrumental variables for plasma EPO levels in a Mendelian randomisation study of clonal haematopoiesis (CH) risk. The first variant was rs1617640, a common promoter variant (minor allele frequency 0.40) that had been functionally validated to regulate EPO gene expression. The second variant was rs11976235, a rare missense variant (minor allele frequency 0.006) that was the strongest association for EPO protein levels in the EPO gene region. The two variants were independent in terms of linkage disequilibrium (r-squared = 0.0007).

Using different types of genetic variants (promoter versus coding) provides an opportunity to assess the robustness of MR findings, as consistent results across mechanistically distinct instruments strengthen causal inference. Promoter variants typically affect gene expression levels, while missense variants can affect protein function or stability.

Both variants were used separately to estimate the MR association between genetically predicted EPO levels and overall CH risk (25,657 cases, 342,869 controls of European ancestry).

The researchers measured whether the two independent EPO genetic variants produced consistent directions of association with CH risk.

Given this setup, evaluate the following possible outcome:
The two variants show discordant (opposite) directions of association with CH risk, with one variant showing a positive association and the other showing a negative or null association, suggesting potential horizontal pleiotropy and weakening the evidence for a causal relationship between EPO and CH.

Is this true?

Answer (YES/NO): NO